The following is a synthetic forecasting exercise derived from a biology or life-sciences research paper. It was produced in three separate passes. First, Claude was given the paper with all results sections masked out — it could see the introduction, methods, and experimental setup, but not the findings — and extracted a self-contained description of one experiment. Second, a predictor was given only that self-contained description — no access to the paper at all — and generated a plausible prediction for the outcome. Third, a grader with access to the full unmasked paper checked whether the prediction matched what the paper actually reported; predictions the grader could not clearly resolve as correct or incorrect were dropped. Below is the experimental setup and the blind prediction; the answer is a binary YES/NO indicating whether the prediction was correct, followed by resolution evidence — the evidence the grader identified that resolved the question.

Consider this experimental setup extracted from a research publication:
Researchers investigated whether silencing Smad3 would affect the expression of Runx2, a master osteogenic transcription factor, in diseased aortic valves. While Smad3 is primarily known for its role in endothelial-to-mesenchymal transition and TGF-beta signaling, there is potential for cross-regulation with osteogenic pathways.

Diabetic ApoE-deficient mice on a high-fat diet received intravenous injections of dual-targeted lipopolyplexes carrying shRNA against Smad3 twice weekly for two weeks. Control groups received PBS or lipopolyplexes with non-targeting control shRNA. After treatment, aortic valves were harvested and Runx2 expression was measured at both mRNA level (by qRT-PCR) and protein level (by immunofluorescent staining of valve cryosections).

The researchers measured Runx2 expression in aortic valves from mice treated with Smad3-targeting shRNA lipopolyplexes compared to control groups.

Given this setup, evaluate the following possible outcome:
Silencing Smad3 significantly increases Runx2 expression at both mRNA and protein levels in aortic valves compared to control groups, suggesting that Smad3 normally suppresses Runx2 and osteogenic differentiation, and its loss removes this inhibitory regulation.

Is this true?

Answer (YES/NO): NO